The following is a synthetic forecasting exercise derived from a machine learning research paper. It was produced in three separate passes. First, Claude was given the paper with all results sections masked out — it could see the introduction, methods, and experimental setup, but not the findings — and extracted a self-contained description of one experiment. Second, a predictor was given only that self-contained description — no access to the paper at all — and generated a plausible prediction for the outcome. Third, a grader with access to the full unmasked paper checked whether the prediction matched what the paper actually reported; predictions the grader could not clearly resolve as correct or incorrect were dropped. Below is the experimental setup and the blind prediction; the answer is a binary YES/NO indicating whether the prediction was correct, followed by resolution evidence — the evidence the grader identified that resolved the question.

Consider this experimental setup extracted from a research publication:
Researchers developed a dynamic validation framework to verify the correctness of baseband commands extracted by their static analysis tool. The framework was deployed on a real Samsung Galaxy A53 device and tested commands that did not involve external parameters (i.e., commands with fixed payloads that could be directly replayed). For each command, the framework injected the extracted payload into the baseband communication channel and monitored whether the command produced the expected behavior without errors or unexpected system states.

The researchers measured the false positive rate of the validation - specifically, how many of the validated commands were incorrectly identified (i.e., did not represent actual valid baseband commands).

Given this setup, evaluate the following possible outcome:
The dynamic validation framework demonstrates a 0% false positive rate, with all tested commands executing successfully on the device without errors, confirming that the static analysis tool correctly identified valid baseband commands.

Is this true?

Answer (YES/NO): YES